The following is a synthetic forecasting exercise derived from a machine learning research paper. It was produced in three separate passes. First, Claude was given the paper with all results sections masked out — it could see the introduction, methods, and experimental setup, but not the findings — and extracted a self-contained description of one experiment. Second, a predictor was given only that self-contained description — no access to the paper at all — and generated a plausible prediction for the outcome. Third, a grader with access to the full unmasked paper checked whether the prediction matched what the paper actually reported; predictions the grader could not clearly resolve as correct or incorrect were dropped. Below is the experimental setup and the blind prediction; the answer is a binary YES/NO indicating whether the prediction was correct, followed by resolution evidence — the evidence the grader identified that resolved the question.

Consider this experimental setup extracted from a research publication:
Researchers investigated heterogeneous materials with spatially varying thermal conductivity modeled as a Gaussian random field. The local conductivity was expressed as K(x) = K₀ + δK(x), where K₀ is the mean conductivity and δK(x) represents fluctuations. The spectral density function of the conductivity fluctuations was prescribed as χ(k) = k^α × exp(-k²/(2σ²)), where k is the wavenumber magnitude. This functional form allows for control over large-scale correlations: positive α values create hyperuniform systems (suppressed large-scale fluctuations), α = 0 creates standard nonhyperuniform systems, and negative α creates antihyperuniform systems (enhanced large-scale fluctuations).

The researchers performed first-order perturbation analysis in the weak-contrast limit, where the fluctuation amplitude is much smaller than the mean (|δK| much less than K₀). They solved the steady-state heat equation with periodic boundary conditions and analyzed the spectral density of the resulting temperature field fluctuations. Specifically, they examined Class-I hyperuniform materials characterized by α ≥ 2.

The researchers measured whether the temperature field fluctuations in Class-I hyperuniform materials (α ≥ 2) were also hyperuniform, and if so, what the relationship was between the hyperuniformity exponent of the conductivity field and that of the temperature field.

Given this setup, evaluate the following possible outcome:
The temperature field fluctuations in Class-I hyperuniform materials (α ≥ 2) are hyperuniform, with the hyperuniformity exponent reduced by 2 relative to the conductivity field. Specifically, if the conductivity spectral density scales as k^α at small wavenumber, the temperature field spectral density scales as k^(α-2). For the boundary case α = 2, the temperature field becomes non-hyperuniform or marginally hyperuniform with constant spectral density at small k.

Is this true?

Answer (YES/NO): YES